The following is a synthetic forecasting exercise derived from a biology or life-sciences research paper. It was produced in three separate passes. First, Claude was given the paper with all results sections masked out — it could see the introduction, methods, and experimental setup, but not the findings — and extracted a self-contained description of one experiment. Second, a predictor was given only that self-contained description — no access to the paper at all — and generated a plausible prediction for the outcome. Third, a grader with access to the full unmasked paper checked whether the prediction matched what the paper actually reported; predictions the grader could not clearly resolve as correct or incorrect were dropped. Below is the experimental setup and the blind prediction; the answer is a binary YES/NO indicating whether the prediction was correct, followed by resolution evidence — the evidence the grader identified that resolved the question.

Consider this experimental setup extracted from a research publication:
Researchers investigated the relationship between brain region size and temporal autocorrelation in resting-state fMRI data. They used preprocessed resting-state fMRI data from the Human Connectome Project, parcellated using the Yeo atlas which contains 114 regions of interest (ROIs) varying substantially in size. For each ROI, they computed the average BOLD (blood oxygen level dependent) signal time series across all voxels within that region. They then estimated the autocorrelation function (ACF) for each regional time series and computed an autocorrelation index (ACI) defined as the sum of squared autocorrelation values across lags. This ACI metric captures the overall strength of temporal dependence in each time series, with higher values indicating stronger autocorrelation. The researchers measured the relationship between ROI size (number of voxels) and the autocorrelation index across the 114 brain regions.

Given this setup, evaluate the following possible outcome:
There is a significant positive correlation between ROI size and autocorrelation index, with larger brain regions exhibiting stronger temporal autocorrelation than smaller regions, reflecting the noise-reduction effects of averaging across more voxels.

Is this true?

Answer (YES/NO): YES